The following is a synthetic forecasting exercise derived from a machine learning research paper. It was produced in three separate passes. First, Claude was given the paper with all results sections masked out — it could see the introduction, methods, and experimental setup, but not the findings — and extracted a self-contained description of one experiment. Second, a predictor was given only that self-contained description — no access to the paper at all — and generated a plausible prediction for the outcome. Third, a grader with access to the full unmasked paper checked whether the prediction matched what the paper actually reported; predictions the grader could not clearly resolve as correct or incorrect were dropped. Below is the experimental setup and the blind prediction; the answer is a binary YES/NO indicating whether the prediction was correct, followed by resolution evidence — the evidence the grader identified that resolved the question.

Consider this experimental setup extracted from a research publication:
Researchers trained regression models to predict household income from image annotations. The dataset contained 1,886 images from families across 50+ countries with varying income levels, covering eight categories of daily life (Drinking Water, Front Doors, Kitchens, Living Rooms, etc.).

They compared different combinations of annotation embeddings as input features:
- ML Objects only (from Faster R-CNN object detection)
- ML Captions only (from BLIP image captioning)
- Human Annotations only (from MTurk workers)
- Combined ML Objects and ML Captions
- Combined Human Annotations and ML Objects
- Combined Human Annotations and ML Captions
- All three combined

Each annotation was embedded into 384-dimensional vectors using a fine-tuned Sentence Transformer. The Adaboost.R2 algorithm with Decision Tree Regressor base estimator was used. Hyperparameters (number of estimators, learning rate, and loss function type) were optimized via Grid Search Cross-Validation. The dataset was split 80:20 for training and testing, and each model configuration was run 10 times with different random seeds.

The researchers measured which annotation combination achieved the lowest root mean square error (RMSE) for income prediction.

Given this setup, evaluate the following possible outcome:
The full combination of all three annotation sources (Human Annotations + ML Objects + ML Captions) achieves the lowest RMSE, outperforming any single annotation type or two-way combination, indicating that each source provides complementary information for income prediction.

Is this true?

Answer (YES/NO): NO